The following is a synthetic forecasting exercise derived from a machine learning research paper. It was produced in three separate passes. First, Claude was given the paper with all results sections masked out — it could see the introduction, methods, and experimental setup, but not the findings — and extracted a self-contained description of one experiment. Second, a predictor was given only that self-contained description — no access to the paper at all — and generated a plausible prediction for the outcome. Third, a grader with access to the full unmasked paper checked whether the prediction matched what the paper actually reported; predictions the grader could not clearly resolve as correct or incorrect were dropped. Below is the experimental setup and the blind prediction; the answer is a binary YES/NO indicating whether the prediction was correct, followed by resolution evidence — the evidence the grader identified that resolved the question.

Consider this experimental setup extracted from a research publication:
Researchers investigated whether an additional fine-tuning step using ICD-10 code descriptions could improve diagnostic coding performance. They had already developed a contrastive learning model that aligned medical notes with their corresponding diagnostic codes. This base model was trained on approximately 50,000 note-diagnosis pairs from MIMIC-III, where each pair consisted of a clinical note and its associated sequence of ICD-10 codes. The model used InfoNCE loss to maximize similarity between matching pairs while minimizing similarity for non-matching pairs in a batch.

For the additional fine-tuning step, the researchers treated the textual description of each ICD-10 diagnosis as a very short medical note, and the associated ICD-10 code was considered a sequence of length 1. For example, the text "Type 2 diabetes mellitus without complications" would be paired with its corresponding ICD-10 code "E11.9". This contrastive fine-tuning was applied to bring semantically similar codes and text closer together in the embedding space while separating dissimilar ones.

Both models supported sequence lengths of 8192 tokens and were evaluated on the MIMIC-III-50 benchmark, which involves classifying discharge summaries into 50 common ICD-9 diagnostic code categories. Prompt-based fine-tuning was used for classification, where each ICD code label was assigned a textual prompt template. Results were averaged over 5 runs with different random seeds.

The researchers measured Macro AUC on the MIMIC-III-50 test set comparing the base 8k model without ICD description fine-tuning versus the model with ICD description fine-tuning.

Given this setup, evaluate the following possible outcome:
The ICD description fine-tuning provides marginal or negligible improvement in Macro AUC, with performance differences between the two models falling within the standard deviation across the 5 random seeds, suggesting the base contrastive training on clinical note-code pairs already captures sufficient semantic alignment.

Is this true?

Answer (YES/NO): NO